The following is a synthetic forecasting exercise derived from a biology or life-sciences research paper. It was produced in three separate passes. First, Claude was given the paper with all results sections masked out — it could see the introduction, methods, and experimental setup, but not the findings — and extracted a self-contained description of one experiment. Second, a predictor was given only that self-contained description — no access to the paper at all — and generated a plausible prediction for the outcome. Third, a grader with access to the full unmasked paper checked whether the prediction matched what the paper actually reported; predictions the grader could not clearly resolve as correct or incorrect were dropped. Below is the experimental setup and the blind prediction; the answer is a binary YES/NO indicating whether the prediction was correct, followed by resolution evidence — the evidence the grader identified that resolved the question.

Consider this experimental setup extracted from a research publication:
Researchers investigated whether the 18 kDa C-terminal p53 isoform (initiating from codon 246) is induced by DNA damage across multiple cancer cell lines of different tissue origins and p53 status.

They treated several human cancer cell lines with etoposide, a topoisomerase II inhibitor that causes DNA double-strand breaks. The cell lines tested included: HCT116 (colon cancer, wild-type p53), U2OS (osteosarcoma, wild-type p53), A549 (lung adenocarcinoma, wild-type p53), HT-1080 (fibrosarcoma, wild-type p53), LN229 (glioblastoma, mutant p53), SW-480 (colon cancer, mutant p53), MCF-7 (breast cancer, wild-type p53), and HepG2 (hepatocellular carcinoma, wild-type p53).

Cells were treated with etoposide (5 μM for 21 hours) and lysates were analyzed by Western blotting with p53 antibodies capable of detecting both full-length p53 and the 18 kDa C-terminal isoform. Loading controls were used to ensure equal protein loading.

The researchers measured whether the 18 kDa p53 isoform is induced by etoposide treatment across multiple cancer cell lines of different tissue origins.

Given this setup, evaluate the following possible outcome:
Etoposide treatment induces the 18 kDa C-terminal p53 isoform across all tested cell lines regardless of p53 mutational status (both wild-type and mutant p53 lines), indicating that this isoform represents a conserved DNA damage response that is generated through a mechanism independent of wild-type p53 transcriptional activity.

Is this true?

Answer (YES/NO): NO